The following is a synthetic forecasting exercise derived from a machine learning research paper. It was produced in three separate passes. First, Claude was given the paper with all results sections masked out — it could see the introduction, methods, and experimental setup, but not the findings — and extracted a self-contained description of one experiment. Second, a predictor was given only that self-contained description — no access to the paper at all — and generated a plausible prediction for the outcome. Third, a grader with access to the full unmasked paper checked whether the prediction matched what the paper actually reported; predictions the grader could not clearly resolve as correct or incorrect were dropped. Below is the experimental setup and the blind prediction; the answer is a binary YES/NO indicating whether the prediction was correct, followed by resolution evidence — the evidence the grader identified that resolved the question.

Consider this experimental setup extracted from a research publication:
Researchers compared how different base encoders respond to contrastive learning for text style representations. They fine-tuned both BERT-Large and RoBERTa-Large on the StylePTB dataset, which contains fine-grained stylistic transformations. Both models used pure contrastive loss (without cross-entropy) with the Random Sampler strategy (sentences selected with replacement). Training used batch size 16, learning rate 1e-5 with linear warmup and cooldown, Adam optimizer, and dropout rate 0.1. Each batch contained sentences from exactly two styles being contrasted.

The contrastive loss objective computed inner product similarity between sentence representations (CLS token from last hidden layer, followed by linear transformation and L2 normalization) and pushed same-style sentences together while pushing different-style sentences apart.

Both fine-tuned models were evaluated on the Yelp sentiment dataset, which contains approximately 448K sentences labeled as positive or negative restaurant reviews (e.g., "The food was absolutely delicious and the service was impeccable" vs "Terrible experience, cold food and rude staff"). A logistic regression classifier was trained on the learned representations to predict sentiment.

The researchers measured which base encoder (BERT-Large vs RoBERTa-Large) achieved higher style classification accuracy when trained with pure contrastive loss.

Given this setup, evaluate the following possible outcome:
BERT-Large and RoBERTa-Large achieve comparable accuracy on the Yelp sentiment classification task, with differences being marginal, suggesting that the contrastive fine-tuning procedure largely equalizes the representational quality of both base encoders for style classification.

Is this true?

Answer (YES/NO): NO